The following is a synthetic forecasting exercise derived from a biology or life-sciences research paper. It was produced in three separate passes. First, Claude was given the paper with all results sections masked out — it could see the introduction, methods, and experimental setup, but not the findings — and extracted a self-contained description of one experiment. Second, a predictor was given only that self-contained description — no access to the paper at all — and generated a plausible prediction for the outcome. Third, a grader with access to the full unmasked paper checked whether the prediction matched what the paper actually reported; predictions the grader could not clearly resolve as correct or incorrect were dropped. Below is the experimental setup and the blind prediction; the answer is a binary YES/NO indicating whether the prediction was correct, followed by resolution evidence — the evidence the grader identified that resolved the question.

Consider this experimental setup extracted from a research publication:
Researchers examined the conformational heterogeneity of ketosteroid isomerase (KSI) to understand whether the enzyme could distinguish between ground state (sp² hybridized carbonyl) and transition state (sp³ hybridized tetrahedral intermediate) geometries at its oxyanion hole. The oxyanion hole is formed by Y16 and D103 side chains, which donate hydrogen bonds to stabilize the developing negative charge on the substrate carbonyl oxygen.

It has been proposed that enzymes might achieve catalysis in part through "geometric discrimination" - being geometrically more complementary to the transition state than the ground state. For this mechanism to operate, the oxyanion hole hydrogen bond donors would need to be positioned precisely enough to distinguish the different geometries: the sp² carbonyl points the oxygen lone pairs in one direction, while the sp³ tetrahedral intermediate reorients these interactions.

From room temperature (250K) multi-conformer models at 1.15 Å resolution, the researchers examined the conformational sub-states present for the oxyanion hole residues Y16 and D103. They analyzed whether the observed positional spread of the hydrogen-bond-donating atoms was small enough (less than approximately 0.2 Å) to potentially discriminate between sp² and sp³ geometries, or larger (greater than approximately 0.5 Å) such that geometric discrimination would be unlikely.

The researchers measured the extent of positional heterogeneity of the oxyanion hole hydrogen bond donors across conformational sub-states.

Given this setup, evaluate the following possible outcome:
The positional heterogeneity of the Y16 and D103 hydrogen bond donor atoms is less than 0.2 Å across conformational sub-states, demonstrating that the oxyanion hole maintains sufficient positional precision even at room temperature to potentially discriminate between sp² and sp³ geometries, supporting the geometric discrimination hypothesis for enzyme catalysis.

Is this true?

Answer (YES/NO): NO